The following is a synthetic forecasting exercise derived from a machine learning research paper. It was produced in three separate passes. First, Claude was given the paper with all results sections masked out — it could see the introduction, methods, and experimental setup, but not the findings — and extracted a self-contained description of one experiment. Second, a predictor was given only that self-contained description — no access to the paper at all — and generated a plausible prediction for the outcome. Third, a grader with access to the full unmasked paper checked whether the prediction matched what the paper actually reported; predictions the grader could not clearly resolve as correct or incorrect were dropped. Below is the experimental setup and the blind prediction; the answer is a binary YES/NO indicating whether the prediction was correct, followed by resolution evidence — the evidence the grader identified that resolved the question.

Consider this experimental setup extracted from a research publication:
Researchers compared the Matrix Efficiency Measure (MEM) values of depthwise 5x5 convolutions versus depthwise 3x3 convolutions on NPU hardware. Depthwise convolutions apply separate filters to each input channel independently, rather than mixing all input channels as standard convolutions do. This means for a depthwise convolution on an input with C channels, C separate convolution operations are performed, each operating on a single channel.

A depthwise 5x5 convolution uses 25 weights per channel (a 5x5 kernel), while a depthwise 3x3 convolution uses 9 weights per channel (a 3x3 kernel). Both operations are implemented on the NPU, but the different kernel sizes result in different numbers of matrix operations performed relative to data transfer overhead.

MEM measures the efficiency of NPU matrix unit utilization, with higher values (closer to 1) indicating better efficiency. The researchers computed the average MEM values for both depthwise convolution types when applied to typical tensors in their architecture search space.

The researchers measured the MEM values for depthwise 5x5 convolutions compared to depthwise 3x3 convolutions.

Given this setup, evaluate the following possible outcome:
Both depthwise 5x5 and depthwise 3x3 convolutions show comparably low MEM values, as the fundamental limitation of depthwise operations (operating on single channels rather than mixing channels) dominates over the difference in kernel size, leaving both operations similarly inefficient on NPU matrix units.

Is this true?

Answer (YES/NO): NO